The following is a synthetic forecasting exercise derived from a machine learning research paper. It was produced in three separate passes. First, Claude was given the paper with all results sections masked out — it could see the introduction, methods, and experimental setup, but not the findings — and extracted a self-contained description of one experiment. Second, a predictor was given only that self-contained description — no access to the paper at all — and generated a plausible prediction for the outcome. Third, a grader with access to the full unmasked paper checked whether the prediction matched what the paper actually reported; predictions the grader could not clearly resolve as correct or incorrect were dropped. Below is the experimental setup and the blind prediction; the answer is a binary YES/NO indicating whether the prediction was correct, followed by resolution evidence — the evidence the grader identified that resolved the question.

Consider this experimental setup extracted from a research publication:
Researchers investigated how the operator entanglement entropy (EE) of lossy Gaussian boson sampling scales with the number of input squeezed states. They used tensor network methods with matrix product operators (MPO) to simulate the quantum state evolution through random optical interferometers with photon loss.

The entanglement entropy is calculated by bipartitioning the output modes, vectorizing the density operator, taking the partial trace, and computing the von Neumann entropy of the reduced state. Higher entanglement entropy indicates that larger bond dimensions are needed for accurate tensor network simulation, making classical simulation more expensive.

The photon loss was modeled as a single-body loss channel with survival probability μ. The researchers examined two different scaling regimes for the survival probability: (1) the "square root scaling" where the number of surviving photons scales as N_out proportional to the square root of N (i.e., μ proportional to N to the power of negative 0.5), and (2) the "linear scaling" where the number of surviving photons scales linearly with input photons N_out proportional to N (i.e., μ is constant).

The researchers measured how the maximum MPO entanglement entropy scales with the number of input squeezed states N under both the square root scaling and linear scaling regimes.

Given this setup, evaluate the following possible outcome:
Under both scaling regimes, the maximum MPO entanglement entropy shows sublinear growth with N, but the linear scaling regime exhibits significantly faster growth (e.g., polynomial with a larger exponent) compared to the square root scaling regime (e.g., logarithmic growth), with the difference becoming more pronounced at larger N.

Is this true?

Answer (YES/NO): NO